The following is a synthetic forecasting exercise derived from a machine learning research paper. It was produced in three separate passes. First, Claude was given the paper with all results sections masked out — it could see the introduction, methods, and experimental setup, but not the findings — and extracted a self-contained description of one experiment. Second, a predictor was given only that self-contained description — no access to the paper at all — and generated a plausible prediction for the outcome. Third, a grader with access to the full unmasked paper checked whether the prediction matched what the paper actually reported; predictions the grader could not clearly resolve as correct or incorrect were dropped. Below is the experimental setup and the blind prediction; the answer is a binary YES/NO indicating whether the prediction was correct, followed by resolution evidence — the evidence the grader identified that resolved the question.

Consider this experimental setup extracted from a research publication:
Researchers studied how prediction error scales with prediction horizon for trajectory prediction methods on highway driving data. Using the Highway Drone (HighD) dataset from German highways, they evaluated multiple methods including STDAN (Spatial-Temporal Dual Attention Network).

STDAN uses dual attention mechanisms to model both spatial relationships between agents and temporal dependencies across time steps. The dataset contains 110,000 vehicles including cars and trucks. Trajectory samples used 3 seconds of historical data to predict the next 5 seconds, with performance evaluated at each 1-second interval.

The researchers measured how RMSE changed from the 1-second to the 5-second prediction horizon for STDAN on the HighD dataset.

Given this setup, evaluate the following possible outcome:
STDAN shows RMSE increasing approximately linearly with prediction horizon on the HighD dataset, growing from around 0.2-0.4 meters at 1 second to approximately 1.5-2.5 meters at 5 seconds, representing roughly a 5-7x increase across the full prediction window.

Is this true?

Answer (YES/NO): NO